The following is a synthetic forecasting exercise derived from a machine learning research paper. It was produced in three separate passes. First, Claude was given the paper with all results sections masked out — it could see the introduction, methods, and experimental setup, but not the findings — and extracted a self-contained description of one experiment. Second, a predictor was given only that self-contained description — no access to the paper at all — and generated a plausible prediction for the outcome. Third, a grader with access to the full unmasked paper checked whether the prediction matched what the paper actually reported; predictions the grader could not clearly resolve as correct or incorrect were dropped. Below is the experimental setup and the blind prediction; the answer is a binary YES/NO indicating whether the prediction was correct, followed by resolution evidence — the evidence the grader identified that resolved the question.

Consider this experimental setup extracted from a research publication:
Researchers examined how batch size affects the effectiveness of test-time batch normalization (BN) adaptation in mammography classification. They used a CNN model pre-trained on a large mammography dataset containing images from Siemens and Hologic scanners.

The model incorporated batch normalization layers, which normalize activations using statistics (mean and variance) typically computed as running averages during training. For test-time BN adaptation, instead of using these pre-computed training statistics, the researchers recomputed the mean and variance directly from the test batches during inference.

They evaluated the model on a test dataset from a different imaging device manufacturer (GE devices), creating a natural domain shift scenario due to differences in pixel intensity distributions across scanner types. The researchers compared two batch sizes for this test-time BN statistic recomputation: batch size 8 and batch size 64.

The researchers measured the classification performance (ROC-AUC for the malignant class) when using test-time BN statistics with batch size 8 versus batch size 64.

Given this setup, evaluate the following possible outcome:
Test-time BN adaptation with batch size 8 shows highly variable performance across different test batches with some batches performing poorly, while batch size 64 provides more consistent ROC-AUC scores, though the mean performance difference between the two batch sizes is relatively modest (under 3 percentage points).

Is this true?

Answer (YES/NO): NO